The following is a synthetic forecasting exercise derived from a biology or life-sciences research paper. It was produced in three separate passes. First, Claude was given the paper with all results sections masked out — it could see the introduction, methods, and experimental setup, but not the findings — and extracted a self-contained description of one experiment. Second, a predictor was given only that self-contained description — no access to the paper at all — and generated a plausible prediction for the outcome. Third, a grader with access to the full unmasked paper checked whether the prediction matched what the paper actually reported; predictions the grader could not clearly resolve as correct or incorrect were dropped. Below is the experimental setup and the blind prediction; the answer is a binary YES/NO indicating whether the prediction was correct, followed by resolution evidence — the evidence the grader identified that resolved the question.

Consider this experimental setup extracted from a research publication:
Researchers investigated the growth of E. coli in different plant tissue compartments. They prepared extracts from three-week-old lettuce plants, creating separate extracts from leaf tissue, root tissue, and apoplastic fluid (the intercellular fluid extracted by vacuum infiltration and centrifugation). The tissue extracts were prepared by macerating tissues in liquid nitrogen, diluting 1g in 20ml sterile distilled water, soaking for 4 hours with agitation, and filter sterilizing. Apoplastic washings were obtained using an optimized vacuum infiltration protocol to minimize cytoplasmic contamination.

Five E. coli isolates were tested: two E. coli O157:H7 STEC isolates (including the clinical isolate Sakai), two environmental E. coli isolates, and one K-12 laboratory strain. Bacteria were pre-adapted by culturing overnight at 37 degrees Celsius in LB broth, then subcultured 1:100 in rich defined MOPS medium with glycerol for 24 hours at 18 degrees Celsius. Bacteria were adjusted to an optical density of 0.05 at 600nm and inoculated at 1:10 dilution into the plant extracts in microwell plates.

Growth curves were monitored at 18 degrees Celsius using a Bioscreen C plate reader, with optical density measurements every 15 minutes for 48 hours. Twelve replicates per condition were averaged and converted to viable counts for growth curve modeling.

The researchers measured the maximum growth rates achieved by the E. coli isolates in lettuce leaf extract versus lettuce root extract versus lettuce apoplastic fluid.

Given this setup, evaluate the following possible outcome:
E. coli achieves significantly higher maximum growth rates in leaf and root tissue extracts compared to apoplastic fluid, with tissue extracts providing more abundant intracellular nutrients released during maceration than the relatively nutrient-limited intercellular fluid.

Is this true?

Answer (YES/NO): NO